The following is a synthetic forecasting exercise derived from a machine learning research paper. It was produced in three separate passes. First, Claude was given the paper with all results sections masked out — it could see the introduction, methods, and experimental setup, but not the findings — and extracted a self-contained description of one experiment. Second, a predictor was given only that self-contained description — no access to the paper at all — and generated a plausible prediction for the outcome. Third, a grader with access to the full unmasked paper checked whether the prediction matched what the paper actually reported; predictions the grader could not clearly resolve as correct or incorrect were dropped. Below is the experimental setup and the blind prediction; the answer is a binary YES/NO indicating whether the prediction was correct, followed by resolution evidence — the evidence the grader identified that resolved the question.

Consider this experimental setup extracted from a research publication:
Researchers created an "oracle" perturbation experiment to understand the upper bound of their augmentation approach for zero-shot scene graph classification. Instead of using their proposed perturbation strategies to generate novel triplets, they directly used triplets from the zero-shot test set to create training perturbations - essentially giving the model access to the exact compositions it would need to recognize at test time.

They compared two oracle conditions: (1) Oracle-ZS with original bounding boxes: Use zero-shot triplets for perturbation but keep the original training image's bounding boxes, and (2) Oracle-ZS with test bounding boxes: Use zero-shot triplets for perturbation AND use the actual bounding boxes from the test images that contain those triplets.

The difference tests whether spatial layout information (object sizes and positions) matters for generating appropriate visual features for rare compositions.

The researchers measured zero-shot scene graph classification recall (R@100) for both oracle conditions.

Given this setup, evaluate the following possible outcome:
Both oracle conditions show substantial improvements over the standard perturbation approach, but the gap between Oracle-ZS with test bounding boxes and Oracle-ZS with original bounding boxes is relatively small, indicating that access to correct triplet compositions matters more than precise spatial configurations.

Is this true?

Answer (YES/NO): NO